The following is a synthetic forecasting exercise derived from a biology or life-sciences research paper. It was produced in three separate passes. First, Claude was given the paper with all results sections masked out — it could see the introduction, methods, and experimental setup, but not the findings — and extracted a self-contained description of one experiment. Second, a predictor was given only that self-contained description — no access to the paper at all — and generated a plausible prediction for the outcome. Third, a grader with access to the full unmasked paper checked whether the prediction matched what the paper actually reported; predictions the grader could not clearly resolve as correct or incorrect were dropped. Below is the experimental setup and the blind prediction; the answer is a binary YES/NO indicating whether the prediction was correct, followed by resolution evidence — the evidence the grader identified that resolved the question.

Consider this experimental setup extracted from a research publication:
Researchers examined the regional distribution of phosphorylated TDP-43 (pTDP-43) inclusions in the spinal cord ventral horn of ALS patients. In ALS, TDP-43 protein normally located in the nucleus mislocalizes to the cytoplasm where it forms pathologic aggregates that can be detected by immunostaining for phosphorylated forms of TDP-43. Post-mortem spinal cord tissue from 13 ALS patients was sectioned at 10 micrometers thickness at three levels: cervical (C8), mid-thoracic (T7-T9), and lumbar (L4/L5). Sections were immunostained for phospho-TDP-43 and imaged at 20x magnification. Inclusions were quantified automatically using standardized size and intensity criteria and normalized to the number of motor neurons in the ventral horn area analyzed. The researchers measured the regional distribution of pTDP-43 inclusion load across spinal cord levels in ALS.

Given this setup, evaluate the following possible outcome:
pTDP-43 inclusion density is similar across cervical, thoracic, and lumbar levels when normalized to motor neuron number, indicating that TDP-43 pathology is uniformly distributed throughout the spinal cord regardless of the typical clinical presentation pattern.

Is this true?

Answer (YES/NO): NO